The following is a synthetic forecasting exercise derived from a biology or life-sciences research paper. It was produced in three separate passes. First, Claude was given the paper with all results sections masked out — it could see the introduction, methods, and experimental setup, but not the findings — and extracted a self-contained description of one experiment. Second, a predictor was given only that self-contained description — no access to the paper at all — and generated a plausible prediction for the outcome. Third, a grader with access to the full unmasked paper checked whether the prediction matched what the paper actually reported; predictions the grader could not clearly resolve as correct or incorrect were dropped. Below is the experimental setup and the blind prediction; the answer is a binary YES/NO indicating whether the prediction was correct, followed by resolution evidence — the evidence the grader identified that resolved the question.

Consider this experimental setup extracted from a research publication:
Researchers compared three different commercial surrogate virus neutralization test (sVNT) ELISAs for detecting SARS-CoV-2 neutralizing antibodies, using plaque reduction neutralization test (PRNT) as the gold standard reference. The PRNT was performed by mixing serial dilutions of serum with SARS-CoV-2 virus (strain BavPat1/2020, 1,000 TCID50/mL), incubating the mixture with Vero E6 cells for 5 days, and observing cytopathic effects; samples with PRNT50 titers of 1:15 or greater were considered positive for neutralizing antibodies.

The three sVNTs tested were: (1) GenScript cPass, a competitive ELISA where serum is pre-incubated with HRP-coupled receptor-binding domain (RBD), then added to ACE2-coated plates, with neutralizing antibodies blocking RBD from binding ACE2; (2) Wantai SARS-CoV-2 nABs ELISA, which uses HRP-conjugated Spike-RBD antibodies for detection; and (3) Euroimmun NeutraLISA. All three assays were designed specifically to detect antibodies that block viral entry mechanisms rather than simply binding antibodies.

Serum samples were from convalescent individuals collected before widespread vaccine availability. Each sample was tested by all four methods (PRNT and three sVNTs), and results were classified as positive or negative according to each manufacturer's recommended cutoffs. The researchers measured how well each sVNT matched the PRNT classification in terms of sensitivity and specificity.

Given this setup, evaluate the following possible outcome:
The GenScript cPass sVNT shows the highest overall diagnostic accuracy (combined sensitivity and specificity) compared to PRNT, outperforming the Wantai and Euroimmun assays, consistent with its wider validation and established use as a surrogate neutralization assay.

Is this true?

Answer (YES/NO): YES